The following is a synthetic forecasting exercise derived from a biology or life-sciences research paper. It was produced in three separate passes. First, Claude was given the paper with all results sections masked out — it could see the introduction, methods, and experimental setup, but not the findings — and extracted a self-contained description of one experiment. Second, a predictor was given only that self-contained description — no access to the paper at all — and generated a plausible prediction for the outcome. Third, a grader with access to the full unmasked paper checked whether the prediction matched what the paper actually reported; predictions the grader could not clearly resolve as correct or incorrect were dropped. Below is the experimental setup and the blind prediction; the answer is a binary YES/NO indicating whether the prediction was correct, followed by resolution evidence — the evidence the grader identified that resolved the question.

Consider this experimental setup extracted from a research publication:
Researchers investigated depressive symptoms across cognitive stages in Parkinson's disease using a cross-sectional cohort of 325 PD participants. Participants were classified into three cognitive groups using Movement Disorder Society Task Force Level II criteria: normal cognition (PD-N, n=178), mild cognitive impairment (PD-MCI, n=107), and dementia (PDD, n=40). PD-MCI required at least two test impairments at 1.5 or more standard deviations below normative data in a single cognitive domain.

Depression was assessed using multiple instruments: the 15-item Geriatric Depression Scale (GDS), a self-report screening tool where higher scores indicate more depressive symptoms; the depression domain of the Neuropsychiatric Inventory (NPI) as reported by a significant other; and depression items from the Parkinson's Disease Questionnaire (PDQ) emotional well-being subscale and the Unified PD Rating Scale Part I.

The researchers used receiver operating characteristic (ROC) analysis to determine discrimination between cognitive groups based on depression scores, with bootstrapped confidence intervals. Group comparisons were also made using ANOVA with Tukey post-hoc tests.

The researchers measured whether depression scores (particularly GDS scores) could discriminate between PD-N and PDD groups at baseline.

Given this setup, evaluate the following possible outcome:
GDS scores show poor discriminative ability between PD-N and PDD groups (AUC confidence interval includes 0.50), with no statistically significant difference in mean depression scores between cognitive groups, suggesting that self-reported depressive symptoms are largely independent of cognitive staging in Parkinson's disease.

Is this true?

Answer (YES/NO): NO